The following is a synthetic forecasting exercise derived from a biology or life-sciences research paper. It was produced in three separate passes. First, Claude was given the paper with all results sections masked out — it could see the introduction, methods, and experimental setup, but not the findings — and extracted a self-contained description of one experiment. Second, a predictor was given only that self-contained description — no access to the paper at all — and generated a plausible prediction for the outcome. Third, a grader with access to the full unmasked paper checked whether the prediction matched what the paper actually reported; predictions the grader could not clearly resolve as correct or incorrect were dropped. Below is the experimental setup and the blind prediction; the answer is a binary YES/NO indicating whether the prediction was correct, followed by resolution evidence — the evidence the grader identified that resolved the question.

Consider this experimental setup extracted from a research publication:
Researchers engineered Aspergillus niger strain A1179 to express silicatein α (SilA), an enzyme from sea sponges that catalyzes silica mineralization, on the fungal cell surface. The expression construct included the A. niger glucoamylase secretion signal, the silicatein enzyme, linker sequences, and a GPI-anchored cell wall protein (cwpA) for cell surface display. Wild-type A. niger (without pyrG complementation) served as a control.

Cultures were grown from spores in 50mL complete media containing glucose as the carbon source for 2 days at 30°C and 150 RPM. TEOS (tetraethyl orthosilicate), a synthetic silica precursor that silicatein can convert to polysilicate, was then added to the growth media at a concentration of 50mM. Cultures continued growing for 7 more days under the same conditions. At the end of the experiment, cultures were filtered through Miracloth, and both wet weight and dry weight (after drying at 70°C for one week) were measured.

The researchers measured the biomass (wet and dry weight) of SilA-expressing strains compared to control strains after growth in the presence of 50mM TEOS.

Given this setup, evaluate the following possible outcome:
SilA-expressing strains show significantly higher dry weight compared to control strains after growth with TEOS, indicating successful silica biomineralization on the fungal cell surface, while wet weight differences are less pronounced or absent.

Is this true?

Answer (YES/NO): NO